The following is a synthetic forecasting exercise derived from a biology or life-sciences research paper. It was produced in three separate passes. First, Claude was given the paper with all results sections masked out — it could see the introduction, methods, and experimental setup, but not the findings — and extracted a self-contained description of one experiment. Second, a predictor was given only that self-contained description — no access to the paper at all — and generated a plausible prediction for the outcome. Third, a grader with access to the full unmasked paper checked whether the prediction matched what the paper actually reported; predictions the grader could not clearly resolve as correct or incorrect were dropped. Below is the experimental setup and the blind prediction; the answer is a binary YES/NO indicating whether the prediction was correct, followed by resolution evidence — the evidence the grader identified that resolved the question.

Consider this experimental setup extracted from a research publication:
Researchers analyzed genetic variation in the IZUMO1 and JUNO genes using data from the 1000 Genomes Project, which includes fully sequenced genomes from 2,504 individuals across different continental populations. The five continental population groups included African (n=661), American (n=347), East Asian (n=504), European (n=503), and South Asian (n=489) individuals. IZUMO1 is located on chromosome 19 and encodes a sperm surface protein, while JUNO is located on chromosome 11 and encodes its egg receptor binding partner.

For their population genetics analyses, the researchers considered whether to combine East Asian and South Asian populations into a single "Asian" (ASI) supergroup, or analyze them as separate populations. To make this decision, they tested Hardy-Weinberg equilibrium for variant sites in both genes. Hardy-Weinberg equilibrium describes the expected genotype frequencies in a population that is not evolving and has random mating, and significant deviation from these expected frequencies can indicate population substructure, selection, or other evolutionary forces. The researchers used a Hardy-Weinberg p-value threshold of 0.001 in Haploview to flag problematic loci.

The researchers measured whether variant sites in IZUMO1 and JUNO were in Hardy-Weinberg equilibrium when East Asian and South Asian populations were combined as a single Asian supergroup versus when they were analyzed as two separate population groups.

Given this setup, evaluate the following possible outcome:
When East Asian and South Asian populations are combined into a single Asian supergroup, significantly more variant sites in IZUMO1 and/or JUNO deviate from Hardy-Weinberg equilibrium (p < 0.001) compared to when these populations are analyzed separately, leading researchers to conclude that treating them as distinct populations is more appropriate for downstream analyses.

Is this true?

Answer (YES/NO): YES